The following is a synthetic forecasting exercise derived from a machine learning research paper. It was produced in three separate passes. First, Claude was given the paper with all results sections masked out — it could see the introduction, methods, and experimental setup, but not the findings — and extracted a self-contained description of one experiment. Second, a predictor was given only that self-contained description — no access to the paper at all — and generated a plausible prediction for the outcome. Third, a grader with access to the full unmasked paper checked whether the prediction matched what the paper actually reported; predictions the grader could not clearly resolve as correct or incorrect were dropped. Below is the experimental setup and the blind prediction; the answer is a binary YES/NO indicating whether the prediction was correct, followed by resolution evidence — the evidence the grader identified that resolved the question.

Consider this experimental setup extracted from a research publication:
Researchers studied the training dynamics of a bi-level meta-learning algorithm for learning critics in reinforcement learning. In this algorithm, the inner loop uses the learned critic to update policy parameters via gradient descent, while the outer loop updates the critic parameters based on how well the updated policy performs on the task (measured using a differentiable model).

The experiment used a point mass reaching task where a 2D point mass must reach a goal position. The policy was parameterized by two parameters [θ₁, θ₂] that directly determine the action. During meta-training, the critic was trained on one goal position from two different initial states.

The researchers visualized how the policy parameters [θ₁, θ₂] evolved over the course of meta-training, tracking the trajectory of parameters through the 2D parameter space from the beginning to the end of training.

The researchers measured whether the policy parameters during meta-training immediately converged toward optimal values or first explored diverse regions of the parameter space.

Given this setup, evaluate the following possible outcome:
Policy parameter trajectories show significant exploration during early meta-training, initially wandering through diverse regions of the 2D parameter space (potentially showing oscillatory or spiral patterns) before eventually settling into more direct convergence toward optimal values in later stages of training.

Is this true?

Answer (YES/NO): YES